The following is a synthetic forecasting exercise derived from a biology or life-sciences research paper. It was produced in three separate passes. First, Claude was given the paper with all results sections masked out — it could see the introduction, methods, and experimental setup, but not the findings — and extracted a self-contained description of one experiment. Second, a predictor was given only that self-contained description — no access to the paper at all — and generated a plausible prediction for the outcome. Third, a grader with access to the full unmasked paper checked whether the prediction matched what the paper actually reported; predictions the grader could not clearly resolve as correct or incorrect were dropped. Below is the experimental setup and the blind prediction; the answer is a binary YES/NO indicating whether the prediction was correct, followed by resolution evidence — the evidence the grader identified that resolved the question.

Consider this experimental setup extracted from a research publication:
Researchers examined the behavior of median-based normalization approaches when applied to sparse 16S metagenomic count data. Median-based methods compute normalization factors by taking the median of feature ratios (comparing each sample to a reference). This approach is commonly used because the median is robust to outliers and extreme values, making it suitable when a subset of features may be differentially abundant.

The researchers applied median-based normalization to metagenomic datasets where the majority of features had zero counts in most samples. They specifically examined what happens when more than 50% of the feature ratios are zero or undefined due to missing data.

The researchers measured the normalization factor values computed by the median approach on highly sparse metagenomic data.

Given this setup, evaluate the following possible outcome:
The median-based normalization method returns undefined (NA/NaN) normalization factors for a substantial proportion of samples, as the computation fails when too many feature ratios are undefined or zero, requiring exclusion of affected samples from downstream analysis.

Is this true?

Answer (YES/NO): NO